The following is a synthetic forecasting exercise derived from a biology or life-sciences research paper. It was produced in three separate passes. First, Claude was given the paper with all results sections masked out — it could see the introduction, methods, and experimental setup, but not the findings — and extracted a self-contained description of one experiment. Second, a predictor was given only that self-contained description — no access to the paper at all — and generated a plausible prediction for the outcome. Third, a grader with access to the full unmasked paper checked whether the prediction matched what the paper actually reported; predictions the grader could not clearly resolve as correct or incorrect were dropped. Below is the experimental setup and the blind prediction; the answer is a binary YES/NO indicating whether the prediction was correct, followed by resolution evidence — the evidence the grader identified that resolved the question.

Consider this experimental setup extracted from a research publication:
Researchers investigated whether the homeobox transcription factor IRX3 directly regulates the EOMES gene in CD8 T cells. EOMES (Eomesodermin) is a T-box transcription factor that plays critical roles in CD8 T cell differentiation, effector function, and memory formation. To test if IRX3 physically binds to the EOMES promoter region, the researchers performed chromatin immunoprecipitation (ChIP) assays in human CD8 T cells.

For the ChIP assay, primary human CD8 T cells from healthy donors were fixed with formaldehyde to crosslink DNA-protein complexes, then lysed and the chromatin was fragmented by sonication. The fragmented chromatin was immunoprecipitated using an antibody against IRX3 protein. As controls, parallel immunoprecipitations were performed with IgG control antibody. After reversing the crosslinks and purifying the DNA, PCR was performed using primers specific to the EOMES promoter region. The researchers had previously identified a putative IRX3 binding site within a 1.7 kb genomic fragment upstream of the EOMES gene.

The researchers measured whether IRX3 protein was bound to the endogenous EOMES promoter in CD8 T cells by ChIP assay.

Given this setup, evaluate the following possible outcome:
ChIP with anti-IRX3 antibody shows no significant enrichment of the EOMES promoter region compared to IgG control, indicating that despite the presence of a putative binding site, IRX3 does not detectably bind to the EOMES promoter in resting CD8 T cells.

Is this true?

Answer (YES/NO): NO